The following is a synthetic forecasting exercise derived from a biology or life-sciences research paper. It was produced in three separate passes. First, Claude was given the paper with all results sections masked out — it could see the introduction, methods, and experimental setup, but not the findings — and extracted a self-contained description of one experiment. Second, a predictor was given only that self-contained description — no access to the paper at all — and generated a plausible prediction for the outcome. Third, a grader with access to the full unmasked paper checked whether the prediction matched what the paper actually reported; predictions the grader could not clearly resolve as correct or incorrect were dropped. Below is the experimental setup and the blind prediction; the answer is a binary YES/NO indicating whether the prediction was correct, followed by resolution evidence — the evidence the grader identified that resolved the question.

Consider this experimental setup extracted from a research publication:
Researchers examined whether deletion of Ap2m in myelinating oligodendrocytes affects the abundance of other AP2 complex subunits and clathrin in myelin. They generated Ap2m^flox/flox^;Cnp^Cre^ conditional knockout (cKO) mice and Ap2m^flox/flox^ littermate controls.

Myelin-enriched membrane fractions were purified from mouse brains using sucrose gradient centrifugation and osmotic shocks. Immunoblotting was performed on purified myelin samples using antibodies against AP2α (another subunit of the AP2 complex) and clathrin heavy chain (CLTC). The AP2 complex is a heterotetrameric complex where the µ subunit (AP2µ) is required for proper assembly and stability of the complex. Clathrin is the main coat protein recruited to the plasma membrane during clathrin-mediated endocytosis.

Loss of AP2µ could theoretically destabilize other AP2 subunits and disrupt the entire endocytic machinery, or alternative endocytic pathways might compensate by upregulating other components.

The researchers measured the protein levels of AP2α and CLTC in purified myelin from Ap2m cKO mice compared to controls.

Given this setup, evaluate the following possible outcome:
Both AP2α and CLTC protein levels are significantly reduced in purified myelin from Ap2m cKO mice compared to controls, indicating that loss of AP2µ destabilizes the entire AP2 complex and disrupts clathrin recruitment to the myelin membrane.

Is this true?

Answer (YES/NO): NO